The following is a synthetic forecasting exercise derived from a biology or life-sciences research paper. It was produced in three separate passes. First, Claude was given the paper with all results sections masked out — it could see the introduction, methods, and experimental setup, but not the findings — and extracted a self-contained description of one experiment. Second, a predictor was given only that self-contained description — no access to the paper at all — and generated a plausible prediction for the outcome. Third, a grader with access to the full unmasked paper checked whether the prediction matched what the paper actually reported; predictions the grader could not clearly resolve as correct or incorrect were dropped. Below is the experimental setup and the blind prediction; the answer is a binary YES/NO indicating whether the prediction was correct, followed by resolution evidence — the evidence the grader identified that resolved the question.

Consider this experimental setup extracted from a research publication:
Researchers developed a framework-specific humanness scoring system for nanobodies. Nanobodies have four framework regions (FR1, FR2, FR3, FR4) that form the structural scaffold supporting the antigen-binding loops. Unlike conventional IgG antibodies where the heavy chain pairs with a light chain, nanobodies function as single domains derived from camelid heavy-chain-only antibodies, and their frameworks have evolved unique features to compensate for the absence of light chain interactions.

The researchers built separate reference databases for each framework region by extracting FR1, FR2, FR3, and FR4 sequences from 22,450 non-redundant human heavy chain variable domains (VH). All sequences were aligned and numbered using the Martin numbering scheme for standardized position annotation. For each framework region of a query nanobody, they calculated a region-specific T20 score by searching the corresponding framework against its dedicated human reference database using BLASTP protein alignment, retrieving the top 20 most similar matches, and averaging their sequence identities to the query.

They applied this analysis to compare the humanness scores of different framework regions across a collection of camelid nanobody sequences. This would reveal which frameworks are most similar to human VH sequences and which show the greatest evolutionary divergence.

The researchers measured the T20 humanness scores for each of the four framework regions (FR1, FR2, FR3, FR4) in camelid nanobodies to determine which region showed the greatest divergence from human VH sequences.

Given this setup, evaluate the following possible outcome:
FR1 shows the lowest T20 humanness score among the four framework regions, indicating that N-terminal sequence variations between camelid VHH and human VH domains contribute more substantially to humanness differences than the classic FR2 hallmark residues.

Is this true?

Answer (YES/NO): NO